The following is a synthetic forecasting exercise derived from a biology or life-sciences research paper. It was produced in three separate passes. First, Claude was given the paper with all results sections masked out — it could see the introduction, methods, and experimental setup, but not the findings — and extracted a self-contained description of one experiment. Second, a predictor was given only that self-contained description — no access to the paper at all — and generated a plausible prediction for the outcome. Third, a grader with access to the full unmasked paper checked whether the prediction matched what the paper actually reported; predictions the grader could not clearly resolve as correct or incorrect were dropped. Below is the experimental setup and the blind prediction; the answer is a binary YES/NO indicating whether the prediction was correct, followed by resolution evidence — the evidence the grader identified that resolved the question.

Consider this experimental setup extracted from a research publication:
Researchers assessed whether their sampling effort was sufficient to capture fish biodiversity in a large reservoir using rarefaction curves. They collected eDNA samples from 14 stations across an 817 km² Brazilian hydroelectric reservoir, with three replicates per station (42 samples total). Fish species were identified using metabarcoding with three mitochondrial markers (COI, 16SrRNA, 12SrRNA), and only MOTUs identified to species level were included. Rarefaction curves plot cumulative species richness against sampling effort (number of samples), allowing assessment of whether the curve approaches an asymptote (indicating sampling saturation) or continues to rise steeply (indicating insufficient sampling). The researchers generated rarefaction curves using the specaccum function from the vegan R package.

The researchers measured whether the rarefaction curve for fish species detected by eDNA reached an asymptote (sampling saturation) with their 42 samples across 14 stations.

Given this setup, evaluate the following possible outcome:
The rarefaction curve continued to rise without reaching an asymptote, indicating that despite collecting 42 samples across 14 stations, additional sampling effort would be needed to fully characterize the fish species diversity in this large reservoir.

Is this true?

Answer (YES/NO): NO